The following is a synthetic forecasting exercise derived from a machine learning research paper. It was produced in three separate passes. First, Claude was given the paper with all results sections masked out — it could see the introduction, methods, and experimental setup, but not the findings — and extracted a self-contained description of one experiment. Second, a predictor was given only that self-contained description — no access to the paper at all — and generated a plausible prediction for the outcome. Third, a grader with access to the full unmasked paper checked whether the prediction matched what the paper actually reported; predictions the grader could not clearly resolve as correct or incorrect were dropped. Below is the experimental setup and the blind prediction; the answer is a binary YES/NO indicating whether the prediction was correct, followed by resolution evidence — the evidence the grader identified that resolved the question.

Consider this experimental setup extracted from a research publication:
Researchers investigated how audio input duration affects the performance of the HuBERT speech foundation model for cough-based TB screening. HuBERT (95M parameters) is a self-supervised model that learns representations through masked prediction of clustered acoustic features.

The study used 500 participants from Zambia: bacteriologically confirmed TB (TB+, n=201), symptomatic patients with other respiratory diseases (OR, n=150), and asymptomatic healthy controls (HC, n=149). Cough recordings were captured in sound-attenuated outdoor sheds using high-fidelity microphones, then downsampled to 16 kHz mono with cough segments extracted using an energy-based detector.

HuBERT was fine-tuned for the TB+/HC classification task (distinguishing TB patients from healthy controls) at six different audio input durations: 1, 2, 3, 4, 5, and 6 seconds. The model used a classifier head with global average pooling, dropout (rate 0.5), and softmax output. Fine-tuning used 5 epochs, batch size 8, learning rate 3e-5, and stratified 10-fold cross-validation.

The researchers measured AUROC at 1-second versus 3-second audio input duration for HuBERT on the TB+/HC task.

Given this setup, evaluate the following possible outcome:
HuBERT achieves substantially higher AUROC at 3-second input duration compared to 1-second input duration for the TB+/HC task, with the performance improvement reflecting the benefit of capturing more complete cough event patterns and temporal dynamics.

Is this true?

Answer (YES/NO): YES